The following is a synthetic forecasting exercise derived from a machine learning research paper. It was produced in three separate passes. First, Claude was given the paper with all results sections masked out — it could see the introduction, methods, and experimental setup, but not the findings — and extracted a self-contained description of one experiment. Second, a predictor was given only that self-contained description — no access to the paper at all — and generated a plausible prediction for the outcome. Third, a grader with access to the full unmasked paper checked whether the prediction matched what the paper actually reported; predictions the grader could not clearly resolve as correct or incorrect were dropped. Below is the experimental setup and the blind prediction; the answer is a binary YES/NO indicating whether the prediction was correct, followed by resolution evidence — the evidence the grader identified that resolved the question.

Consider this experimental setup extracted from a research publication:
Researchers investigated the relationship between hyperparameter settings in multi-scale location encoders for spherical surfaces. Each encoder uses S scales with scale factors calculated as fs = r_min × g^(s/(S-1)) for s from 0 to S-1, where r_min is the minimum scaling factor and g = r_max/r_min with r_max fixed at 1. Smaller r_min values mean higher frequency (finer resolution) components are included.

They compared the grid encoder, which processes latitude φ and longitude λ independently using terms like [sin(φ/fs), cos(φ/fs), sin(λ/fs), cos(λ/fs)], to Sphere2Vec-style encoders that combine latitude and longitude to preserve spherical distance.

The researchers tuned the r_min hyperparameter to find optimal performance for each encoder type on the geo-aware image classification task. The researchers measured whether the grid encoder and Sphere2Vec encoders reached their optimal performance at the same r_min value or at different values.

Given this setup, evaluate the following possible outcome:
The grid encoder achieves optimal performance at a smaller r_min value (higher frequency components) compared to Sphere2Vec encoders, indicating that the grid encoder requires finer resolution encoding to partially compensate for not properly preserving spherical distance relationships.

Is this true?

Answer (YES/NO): YES